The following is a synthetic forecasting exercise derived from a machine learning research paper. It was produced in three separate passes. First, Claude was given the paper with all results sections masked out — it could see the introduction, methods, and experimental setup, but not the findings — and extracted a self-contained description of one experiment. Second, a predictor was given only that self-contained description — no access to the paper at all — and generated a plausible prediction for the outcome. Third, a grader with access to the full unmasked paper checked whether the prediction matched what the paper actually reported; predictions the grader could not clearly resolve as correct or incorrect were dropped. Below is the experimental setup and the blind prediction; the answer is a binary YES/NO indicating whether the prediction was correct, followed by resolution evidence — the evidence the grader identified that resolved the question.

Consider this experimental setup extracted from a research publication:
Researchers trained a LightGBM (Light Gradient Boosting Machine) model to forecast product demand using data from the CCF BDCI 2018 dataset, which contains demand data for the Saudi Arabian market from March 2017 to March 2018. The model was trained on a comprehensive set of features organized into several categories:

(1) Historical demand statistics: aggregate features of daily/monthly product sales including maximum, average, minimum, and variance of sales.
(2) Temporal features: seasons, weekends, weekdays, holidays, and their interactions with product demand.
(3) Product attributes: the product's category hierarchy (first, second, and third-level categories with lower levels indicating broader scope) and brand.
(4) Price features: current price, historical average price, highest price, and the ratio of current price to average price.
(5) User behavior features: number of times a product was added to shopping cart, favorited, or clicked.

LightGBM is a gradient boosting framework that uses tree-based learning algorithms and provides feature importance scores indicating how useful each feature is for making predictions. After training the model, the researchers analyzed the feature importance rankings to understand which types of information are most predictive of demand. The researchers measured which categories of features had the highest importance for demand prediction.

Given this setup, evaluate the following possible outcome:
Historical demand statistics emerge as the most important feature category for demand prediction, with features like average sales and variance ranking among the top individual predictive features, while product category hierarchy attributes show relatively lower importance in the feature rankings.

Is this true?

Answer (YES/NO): NO